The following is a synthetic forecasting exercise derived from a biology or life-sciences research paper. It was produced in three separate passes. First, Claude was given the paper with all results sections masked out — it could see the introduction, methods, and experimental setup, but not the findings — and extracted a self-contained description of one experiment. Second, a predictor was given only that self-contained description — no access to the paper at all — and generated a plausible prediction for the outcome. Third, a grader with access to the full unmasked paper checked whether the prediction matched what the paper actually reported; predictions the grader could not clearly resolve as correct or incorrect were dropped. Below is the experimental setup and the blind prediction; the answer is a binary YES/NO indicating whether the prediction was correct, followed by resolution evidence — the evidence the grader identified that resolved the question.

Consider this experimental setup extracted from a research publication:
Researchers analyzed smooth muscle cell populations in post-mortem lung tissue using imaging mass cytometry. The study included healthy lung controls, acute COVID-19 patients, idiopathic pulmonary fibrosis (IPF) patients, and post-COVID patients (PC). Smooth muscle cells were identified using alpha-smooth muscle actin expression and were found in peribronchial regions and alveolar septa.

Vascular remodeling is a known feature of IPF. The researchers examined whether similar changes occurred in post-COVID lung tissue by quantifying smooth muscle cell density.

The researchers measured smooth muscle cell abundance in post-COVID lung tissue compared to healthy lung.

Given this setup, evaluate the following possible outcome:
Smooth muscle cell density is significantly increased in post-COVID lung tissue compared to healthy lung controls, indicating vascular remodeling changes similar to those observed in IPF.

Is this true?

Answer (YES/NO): YES